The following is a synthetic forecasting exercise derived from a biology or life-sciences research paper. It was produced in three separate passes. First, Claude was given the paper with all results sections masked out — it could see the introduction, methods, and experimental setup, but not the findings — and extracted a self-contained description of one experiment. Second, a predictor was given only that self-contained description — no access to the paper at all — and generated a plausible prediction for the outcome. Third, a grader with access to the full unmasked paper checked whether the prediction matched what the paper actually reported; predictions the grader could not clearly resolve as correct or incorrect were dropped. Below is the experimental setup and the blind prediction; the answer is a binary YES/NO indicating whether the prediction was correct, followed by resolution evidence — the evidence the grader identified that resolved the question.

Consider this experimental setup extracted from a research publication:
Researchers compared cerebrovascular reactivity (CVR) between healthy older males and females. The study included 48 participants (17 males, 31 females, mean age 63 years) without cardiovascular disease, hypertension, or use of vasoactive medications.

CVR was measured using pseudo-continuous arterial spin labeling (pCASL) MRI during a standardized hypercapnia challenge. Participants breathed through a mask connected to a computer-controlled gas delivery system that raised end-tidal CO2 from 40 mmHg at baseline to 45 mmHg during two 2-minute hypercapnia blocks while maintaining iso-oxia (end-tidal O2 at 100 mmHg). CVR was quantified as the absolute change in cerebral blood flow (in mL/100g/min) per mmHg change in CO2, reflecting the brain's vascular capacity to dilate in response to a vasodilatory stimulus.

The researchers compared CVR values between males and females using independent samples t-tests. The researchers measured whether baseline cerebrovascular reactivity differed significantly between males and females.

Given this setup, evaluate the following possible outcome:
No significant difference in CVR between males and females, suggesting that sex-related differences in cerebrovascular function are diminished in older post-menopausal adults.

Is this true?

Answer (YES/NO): YES